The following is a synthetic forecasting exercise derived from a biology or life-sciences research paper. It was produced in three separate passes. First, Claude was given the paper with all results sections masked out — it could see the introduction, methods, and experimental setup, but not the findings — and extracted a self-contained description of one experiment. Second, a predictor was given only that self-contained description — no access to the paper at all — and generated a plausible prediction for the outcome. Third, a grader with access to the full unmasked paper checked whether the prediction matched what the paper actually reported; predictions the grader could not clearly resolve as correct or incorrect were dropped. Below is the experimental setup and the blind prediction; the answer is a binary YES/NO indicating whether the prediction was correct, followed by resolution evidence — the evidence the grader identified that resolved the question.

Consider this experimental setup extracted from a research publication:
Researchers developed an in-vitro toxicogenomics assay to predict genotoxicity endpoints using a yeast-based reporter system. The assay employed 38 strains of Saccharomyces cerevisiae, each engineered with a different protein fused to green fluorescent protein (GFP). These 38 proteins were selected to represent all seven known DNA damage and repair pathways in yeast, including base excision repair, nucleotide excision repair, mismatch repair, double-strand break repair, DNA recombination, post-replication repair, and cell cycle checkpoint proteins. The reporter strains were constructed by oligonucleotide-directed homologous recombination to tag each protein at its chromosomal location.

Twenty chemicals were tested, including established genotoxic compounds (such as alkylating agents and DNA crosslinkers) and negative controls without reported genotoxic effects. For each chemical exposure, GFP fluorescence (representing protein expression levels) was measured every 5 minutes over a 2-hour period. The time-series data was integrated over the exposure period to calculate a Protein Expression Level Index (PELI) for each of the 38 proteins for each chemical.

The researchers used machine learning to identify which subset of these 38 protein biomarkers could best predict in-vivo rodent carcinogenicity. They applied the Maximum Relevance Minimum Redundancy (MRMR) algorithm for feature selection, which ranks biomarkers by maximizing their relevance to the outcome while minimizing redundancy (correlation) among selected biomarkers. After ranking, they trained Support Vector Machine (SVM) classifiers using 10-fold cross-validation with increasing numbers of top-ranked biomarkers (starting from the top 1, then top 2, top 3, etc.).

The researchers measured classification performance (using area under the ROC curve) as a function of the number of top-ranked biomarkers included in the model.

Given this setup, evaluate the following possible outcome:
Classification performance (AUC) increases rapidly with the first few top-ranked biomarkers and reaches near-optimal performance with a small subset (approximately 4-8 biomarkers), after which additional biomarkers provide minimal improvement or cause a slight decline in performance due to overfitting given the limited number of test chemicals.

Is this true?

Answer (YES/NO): NO